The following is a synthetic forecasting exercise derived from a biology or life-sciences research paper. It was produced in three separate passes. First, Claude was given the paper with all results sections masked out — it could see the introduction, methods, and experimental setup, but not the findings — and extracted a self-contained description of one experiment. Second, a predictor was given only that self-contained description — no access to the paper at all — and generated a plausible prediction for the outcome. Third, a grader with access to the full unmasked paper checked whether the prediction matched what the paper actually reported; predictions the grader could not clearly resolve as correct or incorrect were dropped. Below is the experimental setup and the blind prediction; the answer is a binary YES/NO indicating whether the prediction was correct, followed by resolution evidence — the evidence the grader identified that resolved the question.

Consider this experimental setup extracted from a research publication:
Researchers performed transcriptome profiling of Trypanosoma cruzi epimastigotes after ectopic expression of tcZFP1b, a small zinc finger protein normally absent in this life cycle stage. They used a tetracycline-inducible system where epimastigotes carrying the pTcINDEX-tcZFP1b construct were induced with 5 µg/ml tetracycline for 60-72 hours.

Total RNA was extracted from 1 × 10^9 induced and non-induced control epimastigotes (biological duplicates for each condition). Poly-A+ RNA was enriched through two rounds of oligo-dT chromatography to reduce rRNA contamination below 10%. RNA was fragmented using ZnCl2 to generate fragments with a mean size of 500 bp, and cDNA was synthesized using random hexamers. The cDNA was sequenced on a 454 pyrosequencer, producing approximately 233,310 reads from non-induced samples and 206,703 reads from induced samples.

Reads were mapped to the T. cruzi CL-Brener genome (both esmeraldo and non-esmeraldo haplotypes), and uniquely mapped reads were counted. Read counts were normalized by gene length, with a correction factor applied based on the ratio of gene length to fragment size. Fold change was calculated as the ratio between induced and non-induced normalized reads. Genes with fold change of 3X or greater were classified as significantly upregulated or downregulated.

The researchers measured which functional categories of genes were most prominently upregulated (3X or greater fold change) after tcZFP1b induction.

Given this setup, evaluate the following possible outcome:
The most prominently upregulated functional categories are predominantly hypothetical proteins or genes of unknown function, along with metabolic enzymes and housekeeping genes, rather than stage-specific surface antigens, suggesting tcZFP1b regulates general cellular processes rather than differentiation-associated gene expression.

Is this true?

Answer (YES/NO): NO